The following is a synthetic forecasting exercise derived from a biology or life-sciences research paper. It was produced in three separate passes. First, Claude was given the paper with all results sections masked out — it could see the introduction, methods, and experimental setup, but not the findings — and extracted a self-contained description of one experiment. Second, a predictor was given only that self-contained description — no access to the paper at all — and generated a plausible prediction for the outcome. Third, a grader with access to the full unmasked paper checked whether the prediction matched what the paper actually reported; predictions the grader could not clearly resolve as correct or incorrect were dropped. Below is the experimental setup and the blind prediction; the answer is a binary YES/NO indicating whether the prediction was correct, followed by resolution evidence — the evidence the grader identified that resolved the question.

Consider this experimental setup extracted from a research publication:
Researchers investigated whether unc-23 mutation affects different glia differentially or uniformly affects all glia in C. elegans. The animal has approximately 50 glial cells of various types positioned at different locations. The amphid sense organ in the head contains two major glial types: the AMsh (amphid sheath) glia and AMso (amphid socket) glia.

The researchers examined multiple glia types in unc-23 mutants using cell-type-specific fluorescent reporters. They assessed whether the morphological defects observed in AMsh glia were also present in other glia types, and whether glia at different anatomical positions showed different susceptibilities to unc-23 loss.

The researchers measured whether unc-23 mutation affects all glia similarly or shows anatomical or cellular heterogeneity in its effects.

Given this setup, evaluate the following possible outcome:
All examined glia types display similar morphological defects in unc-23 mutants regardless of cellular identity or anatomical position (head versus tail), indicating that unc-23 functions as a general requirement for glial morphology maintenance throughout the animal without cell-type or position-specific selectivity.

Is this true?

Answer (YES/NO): NO